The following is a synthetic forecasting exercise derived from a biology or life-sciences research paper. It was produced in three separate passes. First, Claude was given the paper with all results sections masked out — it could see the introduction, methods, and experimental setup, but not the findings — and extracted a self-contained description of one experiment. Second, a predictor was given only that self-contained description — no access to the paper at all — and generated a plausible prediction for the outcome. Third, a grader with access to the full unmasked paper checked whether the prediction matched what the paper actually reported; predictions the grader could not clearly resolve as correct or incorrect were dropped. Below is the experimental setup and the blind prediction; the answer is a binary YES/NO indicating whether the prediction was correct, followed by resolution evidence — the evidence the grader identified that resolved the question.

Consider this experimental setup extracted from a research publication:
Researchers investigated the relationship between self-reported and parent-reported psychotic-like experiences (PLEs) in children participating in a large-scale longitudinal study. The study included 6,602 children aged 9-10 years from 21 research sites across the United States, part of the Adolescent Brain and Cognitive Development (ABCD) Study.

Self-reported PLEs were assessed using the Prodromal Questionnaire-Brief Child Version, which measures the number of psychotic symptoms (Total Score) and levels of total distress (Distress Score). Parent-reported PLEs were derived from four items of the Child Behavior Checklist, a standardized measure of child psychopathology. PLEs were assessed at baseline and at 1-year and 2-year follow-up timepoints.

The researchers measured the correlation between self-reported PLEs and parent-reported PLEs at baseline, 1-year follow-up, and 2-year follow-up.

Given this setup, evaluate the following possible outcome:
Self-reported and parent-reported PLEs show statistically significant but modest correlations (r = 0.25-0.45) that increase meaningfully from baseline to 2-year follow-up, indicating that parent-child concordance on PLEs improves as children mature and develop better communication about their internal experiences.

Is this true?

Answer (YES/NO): NO